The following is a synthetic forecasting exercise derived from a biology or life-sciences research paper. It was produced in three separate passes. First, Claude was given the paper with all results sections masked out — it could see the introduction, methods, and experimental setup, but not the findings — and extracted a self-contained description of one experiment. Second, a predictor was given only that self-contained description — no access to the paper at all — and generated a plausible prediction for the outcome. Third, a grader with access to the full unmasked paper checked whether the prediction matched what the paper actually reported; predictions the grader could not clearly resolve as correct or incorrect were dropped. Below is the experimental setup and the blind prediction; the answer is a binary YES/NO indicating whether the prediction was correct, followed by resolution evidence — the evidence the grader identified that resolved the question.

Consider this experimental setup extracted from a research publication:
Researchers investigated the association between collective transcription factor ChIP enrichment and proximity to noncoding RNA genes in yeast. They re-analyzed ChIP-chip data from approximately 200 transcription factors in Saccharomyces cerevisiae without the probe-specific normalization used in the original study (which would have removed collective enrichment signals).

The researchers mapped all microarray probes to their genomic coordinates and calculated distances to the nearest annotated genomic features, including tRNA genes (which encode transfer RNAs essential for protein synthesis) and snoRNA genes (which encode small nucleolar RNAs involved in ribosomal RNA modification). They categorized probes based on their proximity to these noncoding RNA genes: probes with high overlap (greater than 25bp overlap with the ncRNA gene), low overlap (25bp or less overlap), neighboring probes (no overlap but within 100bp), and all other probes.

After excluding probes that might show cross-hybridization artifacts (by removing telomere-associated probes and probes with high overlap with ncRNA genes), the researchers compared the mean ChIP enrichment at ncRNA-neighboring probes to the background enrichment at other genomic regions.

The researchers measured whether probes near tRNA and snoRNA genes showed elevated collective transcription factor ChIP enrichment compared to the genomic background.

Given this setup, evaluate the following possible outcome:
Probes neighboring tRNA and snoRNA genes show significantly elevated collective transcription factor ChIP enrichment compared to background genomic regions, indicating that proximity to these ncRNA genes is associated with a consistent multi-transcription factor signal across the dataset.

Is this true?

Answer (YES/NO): YES